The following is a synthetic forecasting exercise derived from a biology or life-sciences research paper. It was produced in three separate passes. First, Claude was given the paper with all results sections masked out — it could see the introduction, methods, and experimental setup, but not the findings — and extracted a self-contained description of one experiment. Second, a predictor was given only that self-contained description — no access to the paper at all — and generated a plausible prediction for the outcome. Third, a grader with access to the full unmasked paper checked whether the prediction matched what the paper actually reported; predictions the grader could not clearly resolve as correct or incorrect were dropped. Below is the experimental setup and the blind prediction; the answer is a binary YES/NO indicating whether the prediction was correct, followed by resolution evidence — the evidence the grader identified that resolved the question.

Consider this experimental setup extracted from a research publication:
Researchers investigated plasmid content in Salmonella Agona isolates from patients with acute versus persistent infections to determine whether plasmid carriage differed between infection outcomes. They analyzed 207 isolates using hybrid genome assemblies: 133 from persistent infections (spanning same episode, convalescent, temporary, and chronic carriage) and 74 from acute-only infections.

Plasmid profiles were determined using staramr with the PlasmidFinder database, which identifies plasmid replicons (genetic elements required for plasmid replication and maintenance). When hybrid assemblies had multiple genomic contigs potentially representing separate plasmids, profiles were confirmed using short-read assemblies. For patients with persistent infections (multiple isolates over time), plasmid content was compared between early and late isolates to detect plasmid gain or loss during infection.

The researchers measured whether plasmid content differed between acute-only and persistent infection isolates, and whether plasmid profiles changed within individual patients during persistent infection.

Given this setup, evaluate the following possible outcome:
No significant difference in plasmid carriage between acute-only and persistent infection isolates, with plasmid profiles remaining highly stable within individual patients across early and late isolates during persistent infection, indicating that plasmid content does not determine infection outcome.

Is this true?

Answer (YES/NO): NO